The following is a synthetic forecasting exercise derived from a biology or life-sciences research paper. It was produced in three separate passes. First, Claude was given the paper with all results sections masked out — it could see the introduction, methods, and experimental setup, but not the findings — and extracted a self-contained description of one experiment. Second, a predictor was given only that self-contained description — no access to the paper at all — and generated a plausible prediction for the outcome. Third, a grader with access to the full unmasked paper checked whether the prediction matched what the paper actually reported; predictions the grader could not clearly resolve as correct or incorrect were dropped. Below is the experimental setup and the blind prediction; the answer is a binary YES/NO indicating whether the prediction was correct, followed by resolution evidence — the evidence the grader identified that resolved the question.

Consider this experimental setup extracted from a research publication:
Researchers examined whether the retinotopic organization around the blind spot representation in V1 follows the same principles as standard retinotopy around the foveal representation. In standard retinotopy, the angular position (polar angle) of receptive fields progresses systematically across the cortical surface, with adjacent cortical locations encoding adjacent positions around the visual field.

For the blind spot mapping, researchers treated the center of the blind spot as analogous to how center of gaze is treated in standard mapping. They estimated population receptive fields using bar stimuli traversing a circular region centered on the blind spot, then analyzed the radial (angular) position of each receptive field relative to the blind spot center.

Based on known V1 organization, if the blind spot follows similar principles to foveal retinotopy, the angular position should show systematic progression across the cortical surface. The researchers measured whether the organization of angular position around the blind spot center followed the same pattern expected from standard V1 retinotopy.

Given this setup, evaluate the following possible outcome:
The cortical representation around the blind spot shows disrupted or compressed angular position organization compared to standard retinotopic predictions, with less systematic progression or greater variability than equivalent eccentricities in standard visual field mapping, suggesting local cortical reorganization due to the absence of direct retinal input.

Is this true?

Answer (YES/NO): NO